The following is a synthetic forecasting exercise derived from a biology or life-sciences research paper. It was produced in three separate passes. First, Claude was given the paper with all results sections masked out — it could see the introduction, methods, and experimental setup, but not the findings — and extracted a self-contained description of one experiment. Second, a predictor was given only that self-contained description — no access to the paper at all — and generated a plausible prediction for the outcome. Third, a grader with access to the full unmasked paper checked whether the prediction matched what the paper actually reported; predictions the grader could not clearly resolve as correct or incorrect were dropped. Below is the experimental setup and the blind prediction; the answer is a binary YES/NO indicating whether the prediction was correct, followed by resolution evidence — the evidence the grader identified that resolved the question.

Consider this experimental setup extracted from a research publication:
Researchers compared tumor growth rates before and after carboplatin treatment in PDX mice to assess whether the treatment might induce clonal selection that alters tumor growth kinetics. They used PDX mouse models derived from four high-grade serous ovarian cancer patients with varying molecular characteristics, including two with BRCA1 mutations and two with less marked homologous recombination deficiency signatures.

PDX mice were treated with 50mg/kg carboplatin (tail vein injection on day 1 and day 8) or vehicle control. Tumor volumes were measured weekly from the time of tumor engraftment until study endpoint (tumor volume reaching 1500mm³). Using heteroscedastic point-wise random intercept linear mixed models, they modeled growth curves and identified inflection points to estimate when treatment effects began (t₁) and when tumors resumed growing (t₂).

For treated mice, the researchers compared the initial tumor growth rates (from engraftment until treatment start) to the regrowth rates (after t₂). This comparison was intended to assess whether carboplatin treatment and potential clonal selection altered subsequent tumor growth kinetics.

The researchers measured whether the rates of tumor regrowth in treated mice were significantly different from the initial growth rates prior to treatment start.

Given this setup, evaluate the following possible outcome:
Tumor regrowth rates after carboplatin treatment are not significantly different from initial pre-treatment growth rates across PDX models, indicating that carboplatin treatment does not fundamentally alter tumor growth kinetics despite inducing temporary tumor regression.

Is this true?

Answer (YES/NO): YES